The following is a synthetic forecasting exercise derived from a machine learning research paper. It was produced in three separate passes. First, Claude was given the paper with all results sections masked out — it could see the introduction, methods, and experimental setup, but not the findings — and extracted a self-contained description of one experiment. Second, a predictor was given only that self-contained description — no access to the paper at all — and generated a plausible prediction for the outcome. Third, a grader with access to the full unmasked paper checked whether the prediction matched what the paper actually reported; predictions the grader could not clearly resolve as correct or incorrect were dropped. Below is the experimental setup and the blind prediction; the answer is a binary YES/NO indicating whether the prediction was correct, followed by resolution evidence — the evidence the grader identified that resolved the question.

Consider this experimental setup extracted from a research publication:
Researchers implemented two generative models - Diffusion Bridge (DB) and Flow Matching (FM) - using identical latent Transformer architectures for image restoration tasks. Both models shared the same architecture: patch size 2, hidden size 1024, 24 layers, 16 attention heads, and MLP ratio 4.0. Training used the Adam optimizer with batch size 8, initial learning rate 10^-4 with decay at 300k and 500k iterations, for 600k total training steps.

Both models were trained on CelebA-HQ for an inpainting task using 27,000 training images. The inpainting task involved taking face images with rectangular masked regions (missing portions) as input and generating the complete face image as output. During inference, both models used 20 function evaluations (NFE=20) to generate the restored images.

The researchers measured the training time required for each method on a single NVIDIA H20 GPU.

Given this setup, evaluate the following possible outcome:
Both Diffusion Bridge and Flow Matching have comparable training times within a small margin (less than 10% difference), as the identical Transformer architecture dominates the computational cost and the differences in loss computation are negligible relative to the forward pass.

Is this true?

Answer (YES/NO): NO